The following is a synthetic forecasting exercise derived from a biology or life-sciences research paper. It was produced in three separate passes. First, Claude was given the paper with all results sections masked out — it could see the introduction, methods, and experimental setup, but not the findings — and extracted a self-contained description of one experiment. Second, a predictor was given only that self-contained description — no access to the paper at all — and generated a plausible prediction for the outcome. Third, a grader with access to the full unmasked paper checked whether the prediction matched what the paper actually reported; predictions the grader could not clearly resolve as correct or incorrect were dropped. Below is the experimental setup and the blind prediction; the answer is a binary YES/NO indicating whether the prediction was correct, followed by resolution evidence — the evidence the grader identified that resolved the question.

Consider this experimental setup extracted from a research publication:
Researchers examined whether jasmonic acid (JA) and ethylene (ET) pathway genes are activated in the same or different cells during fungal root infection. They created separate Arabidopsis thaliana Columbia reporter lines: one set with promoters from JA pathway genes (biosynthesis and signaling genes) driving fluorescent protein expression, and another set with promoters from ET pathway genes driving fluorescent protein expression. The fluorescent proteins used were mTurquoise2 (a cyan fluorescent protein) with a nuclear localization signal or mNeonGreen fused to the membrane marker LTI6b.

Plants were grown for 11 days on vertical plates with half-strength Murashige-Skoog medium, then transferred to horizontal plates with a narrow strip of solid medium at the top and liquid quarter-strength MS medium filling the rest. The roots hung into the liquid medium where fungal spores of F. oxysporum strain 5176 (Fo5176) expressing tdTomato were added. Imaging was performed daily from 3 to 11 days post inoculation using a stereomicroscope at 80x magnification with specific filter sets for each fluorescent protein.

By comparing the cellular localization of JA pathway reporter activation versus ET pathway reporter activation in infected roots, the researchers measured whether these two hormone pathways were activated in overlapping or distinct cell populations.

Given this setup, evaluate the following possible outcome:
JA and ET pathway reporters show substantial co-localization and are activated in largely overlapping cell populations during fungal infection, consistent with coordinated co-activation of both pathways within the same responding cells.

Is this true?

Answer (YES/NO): YES